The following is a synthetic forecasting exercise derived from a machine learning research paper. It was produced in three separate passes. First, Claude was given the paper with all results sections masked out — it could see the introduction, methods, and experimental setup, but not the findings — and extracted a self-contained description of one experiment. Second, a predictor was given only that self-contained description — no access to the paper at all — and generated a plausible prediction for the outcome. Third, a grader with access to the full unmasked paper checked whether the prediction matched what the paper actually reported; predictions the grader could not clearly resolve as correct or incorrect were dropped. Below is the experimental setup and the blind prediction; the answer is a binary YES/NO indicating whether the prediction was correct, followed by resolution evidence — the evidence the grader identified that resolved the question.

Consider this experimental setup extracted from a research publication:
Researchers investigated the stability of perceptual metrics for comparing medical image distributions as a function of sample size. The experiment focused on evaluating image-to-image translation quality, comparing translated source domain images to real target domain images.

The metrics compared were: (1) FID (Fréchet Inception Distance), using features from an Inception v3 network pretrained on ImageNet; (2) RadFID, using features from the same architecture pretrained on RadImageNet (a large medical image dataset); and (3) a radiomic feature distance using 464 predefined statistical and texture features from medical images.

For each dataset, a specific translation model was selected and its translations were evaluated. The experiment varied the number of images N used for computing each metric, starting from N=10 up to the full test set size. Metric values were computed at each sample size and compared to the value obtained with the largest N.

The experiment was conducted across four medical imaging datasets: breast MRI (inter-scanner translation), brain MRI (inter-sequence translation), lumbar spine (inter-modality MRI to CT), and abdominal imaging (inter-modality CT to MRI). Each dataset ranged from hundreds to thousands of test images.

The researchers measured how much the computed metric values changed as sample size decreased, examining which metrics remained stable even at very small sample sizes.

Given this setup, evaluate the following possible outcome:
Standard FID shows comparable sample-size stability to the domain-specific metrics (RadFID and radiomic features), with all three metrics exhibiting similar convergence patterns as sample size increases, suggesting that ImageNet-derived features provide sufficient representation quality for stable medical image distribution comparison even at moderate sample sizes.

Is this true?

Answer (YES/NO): NO